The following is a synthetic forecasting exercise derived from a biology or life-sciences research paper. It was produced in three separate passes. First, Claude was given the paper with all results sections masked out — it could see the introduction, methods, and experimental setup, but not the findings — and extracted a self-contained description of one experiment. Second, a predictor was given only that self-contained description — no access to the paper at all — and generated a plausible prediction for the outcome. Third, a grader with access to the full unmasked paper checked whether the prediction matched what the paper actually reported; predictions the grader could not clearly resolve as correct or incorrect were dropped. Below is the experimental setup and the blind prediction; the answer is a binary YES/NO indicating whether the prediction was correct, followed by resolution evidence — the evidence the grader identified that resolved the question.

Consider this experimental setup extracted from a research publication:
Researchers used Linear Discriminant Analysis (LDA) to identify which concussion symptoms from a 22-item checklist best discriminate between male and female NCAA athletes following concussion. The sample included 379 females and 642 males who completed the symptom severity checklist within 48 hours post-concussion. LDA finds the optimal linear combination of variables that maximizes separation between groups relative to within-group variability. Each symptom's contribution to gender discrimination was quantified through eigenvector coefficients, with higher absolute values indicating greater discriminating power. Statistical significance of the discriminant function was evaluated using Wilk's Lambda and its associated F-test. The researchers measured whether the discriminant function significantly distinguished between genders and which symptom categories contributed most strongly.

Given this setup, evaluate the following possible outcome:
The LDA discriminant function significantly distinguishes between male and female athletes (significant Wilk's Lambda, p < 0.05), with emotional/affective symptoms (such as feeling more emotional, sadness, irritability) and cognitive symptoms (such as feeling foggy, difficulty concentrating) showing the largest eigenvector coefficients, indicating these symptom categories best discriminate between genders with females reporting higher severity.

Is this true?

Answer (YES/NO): NO